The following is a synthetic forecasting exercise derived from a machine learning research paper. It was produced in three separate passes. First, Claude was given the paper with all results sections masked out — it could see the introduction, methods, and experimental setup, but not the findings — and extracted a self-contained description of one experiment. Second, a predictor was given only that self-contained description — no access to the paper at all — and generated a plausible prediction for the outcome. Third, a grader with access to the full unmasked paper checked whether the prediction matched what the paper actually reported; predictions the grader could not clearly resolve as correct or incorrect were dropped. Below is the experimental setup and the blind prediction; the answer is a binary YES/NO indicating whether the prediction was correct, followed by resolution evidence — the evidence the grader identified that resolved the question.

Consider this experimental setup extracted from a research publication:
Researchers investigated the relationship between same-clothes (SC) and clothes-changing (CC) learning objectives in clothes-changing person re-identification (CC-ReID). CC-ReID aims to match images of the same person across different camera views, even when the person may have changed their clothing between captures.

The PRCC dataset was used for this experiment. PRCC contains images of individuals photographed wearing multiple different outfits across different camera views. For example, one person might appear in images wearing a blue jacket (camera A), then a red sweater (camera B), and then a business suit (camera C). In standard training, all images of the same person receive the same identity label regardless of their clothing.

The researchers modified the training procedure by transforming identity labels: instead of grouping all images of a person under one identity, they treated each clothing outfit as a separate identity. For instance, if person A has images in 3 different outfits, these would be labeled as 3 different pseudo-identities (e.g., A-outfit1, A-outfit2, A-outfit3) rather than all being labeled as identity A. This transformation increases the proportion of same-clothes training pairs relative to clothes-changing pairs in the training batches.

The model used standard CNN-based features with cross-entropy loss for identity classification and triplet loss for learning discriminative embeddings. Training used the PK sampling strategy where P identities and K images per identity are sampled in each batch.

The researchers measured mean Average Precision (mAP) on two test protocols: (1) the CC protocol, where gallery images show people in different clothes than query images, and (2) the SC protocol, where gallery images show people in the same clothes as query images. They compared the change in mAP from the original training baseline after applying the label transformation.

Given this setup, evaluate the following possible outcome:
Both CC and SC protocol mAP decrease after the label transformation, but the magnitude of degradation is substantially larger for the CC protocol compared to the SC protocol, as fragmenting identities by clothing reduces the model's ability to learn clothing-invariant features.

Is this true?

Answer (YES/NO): NO